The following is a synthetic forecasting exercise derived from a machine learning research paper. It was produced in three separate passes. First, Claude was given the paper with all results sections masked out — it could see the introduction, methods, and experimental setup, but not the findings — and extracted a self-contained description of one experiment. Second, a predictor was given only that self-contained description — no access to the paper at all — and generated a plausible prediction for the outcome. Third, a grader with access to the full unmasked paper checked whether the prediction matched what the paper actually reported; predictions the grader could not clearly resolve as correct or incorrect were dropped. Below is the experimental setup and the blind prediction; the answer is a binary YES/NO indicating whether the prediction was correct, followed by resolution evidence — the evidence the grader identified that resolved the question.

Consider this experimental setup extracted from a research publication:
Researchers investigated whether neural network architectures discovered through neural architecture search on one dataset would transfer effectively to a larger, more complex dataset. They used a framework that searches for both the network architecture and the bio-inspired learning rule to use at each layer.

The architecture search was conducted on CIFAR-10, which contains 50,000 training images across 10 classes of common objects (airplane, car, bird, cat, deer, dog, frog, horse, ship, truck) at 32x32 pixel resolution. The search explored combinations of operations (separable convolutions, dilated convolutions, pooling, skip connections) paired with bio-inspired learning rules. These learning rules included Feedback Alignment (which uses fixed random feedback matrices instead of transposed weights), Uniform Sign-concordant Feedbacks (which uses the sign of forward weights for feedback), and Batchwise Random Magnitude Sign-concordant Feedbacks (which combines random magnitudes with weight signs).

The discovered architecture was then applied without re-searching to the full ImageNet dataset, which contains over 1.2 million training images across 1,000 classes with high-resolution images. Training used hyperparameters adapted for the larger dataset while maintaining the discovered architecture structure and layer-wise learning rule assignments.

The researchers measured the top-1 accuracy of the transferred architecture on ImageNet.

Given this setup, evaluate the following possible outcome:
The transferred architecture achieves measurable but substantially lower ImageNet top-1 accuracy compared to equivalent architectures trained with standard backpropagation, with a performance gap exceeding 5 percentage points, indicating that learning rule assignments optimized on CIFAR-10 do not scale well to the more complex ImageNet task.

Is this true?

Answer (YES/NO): YES